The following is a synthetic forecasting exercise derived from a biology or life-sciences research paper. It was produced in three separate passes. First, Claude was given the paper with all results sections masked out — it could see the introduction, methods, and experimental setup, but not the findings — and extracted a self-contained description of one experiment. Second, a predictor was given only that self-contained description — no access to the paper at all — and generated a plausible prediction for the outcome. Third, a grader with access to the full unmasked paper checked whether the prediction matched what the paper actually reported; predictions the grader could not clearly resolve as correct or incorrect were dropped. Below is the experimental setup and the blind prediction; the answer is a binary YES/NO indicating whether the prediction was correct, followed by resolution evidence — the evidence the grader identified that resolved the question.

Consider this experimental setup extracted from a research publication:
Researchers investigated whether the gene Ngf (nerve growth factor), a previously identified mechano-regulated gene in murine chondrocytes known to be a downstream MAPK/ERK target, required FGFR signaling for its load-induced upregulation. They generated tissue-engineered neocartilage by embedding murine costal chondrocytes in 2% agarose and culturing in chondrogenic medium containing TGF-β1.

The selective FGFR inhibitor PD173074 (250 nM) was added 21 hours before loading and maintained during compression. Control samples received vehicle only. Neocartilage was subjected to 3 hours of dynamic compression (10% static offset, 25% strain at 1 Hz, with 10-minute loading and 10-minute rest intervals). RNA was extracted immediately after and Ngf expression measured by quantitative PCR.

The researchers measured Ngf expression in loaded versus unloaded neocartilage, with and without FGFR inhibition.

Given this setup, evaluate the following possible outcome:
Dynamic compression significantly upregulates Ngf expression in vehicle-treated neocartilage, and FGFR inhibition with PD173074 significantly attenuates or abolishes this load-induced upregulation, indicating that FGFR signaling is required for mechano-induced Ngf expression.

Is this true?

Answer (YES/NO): NO